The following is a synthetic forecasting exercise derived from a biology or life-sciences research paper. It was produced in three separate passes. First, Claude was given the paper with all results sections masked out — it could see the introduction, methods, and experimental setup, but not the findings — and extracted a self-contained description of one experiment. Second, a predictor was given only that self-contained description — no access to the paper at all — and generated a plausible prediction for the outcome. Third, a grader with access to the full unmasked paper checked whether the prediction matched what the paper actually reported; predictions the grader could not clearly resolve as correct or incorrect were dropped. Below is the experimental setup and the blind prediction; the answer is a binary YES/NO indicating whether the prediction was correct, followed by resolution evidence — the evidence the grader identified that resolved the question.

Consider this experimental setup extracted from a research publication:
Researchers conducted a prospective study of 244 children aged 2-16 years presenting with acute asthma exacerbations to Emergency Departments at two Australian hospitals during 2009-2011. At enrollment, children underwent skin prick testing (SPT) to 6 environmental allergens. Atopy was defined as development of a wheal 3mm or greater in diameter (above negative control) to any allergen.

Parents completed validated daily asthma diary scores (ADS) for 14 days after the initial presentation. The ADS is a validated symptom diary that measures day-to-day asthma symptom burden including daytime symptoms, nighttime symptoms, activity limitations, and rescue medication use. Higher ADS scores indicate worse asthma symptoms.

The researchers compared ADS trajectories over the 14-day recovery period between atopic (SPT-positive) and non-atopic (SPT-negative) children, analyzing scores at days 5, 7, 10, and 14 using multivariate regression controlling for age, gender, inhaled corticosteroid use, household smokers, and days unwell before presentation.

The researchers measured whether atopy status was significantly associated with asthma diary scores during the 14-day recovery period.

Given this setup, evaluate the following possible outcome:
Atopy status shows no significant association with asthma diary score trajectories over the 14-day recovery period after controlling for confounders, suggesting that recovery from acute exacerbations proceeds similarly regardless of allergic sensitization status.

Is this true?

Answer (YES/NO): YES